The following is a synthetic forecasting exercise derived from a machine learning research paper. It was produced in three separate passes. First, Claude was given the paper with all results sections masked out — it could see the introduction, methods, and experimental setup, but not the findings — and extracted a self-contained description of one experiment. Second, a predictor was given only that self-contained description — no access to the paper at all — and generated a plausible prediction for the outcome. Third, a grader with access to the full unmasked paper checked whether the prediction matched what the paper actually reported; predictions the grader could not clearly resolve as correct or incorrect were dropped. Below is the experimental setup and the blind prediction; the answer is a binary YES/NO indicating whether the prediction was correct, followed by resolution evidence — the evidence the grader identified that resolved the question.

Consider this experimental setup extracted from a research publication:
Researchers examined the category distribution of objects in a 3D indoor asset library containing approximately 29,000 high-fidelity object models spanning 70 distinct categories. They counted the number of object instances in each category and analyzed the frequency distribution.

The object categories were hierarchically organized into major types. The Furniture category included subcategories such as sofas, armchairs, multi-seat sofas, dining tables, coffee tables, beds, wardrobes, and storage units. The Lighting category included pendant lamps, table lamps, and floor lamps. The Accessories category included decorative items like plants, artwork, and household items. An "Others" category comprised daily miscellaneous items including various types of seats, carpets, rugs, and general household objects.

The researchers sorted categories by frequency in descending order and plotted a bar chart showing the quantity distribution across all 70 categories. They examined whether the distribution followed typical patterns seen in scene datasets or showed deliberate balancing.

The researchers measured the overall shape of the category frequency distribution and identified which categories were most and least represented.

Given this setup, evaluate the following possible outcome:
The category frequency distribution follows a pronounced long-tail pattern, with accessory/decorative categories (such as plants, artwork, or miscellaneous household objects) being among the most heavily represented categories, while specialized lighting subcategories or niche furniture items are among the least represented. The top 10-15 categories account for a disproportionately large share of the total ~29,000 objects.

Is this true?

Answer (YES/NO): NO